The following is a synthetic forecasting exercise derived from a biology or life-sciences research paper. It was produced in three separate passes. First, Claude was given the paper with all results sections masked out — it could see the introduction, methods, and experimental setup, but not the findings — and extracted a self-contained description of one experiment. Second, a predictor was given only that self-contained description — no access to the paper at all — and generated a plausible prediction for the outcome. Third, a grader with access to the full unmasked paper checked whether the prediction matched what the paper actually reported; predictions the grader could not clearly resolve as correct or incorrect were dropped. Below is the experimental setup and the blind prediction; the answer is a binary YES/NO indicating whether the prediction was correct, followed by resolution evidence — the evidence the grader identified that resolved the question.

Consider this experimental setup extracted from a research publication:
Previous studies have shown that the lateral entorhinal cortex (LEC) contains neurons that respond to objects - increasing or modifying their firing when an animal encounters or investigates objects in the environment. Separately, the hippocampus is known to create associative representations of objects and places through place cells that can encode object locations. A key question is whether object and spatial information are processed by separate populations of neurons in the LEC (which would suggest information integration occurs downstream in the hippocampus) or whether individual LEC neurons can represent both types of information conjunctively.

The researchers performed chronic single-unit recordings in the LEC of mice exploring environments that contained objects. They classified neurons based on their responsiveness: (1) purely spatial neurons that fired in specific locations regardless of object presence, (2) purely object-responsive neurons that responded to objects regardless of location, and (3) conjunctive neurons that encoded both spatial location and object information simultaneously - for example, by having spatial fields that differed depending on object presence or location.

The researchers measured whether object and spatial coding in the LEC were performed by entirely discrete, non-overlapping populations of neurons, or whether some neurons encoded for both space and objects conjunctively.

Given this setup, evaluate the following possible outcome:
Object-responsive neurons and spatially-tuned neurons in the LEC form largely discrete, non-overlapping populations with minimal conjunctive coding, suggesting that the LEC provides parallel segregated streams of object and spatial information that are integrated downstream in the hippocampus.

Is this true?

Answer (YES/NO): NO